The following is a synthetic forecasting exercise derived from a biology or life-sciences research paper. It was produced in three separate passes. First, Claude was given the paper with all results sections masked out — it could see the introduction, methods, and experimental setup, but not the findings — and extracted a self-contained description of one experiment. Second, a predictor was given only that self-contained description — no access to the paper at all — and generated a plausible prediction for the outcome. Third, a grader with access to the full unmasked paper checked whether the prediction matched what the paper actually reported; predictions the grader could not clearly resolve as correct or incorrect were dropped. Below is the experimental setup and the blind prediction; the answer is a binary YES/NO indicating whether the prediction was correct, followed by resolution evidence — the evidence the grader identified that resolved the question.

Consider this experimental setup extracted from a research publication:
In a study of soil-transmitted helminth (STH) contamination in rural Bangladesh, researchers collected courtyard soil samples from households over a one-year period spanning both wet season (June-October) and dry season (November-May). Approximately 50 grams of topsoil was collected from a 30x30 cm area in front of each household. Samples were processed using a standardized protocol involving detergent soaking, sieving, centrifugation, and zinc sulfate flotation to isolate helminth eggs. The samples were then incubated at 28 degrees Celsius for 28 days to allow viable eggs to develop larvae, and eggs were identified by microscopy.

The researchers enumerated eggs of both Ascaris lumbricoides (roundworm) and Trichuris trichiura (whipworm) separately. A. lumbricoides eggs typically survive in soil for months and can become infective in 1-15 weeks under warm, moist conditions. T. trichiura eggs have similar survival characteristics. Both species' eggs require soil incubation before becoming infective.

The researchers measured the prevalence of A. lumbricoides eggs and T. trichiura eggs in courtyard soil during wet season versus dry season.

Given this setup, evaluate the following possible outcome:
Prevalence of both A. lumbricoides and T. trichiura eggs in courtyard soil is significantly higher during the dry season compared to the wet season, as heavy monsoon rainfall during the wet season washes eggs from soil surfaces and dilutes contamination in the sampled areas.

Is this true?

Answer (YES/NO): NO